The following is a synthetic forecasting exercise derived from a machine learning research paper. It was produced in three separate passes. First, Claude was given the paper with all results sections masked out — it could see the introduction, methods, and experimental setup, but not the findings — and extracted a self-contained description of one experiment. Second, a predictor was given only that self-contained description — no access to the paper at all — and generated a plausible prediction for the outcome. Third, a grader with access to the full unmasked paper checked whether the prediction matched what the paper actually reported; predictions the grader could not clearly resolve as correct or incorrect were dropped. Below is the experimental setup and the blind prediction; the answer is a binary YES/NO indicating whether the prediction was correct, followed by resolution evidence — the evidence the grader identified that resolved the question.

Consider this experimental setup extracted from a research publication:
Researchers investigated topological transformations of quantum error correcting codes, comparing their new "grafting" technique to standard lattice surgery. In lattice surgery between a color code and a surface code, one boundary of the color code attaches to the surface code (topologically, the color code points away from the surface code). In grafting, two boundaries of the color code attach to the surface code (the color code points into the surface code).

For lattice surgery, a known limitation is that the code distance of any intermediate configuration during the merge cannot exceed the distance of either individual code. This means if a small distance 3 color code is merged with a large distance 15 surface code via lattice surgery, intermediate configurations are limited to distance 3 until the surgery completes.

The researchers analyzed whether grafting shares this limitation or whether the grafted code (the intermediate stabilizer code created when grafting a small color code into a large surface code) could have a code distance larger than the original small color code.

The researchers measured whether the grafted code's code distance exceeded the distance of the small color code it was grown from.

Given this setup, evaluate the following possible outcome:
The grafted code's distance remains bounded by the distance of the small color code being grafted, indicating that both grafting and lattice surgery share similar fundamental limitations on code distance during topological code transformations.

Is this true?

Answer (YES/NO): NO